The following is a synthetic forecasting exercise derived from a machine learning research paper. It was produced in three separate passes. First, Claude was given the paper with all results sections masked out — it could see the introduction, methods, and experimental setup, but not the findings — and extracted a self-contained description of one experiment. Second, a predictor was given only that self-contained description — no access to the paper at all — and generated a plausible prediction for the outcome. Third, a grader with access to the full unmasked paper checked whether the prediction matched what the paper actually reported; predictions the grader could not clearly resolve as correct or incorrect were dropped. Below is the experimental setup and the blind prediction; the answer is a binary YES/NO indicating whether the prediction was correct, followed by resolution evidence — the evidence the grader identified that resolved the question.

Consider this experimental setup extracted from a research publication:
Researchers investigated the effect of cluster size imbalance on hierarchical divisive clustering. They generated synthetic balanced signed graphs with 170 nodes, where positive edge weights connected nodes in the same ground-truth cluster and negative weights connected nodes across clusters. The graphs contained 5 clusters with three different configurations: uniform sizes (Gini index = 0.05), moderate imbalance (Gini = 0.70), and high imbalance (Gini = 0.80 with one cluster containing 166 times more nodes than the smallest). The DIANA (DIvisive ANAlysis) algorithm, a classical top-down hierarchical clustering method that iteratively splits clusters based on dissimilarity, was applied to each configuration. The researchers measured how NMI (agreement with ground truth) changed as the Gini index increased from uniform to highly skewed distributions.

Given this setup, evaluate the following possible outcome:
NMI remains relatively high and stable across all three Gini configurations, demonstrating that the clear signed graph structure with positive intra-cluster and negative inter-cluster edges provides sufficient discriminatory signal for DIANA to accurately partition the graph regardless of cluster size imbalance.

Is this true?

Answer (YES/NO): NO